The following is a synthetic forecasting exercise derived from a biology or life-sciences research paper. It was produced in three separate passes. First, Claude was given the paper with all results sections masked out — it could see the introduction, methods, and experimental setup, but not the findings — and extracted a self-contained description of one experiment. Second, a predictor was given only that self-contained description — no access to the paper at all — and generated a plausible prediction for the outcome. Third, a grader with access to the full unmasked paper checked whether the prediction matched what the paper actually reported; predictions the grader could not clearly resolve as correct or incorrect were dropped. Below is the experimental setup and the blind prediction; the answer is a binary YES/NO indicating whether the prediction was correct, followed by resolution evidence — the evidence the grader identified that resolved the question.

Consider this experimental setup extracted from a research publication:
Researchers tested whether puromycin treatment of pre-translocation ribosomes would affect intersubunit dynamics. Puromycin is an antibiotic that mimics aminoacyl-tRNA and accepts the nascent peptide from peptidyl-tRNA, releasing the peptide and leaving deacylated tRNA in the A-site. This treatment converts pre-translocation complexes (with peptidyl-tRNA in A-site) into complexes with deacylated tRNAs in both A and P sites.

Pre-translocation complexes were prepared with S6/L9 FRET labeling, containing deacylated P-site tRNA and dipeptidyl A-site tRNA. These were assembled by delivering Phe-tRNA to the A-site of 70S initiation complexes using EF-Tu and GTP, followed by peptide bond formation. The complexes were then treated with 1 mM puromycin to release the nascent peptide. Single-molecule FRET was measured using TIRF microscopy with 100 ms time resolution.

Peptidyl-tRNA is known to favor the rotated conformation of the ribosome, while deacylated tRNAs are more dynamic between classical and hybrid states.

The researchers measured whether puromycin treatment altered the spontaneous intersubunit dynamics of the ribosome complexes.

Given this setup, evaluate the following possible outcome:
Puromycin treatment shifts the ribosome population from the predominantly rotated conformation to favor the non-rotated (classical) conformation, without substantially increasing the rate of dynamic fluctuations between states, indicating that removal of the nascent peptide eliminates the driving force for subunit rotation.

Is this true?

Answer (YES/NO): NO